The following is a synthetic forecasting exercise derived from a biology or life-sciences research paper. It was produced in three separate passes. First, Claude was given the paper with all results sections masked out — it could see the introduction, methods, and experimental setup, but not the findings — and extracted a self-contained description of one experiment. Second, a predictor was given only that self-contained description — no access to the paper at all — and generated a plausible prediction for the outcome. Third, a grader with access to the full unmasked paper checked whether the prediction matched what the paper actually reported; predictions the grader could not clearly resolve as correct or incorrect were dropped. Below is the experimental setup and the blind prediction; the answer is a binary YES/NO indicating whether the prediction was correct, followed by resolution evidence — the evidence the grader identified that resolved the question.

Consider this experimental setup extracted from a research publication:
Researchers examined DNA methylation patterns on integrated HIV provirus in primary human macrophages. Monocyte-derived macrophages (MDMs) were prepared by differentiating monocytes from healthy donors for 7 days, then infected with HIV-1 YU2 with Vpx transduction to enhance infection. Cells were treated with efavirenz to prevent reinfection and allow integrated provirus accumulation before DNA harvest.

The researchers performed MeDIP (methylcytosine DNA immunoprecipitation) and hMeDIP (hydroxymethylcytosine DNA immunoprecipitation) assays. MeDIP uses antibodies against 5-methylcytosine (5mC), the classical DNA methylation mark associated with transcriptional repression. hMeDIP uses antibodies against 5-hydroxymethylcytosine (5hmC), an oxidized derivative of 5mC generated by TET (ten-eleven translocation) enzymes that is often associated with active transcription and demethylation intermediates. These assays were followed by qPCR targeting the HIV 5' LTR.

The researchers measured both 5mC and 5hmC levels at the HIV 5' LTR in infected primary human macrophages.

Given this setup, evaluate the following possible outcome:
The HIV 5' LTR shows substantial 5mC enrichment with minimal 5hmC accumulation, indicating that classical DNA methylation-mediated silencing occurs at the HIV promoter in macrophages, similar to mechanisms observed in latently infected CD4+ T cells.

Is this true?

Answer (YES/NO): NO